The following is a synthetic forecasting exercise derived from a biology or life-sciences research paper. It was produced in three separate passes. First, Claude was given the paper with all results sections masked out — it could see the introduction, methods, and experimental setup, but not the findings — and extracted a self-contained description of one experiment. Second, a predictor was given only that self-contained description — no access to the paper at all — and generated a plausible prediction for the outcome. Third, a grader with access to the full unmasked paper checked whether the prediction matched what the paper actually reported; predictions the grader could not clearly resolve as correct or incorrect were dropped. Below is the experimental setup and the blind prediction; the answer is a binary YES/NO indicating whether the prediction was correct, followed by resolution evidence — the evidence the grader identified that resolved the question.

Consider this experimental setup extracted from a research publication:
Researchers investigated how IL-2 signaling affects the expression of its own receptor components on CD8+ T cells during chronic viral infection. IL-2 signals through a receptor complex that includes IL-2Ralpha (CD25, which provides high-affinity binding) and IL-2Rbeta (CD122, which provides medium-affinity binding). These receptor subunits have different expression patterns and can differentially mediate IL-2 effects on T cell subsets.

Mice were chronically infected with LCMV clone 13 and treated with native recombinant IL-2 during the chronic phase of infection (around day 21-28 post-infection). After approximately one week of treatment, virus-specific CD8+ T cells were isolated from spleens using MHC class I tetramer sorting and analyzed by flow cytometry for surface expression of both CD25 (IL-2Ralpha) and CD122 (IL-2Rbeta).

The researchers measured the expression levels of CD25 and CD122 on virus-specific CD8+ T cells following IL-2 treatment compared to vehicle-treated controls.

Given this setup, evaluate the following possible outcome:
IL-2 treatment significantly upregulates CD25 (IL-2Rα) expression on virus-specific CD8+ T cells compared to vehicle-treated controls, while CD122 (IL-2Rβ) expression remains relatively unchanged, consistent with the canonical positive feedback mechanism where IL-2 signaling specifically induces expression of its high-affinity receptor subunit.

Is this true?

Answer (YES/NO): NO